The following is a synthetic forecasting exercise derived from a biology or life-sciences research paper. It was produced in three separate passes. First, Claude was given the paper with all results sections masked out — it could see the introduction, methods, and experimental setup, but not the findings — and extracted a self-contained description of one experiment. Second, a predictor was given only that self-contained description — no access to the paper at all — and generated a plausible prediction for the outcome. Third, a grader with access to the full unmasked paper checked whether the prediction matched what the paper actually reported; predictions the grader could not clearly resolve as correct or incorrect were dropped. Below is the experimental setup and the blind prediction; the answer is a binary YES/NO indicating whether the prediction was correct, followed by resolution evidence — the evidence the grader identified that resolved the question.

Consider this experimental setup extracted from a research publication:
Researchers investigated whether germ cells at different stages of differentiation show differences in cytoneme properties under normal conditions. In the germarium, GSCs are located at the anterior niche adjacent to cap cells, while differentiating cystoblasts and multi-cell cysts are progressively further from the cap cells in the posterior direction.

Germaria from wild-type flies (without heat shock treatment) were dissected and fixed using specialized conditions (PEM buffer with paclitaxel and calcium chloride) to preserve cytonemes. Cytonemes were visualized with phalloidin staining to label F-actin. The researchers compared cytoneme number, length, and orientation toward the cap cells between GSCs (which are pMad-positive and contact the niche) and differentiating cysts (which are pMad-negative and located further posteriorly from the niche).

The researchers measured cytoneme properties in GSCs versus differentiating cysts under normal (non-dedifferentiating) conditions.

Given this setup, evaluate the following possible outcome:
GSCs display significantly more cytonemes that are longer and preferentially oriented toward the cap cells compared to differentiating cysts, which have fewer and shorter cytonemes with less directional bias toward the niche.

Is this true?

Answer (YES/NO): YES